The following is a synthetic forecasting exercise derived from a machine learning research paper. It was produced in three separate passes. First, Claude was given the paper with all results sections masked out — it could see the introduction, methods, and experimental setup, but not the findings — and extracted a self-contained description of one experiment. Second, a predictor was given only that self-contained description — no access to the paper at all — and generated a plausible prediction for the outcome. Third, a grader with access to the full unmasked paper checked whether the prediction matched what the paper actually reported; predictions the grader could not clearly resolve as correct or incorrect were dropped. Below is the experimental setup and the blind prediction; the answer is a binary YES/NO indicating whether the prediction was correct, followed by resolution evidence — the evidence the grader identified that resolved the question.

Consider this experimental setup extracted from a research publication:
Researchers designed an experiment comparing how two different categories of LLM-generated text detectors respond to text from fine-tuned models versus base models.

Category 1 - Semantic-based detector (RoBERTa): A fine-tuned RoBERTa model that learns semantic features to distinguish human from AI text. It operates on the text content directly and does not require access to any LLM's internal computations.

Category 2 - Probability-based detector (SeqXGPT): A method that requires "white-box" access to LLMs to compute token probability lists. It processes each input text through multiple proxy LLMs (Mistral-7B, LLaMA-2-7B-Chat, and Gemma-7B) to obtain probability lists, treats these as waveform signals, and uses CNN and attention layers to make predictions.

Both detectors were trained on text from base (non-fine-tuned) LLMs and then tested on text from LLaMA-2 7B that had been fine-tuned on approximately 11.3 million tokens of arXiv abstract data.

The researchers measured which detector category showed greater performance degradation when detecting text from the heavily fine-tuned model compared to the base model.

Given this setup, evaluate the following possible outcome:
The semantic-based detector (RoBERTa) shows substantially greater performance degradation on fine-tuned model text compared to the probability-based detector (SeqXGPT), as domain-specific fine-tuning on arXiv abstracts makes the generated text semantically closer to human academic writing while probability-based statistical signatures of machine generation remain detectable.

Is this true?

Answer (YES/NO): NO